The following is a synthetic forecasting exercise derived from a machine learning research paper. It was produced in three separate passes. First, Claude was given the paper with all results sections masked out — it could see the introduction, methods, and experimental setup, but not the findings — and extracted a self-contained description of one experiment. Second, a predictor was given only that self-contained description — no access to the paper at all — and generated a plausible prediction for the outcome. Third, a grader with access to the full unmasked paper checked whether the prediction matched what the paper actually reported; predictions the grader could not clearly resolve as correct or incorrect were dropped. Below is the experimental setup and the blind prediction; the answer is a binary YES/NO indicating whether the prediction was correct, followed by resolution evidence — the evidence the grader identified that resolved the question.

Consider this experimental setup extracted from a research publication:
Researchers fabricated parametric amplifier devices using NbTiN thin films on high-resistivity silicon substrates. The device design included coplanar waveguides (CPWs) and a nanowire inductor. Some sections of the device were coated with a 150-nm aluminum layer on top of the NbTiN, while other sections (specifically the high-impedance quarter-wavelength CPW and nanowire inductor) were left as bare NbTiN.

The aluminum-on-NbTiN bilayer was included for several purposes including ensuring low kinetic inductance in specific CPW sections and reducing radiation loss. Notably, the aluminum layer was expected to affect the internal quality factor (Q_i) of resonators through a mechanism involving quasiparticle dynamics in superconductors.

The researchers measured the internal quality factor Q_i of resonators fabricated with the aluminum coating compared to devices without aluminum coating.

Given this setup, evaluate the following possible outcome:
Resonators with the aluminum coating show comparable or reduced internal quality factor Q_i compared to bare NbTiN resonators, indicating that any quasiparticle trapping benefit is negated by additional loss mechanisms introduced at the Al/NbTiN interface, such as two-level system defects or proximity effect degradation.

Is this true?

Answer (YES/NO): NO